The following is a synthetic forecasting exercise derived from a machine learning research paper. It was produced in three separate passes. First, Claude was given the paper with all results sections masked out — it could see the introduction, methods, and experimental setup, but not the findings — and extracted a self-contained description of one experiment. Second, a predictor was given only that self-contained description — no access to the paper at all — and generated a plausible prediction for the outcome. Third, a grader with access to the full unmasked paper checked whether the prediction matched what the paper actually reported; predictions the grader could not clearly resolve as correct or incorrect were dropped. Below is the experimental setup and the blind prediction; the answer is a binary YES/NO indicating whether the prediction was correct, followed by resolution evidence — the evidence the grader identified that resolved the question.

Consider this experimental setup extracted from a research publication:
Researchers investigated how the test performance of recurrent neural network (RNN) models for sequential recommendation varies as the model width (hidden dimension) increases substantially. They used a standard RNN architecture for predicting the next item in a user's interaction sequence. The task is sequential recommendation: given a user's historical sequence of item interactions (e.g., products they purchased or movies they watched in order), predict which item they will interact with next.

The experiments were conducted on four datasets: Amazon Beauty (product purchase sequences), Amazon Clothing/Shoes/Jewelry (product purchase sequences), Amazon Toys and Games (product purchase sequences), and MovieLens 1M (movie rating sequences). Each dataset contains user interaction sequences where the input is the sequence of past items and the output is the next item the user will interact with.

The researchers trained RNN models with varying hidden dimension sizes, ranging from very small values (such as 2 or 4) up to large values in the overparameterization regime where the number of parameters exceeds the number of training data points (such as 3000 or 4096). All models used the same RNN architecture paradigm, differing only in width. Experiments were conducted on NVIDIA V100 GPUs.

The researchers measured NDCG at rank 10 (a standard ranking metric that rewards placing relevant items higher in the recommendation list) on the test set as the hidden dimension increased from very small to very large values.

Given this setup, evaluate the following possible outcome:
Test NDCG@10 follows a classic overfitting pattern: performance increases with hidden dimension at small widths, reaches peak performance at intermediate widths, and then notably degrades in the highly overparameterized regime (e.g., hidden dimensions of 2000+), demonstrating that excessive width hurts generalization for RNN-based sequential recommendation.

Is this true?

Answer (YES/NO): NO